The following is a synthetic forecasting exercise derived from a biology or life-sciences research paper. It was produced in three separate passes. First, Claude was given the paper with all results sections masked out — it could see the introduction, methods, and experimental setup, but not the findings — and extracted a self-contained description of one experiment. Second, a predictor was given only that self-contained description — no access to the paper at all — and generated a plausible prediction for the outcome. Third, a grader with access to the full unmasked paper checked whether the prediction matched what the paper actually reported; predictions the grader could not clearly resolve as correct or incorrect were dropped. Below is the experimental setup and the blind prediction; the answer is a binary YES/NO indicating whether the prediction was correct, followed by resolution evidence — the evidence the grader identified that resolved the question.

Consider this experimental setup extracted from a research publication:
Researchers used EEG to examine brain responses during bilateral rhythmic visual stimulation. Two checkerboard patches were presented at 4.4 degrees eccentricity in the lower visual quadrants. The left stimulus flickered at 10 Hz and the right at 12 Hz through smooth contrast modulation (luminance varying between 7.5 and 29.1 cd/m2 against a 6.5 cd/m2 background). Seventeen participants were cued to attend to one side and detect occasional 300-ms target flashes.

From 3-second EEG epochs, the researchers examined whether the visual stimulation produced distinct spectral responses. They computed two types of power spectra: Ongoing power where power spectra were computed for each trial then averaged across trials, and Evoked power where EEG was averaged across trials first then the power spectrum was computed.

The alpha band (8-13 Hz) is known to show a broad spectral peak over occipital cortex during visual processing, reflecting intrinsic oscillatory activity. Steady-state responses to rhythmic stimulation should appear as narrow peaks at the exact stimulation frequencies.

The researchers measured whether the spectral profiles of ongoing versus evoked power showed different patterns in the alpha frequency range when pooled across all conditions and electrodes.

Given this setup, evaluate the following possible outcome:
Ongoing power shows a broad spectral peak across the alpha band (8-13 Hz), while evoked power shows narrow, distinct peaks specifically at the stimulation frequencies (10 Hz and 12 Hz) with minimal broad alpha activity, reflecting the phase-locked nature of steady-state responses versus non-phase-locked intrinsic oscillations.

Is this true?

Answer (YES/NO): YES